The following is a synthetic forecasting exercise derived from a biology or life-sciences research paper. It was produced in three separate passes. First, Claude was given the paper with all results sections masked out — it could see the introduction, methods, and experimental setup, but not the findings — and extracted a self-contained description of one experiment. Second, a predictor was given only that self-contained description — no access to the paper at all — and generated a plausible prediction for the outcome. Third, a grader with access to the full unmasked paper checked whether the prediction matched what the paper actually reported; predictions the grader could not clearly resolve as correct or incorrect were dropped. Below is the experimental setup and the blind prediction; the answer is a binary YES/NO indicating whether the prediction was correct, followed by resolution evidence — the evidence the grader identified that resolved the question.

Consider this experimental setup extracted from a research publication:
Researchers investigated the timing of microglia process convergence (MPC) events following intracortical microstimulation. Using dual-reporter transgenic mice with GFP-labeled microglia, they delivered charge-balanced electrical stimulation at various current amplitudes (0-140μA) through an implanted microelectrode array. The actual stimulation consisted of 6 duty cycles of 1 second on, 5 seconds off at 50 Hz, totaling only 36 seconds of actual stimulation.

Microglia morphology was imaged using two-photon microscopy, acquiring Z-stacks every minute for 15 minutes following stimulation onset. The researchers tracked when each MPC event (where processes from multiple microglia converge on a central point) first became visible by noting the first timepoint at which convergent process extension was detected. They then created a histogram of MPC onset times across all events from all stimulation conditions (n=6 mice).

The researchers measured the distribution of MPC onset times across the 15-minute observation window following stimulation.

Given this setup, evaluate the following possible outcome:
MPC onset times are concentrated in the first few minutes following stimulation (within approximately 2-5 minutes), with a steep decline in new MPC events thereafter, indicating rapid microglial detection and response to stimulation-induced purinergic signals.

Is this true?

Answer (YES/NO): NO